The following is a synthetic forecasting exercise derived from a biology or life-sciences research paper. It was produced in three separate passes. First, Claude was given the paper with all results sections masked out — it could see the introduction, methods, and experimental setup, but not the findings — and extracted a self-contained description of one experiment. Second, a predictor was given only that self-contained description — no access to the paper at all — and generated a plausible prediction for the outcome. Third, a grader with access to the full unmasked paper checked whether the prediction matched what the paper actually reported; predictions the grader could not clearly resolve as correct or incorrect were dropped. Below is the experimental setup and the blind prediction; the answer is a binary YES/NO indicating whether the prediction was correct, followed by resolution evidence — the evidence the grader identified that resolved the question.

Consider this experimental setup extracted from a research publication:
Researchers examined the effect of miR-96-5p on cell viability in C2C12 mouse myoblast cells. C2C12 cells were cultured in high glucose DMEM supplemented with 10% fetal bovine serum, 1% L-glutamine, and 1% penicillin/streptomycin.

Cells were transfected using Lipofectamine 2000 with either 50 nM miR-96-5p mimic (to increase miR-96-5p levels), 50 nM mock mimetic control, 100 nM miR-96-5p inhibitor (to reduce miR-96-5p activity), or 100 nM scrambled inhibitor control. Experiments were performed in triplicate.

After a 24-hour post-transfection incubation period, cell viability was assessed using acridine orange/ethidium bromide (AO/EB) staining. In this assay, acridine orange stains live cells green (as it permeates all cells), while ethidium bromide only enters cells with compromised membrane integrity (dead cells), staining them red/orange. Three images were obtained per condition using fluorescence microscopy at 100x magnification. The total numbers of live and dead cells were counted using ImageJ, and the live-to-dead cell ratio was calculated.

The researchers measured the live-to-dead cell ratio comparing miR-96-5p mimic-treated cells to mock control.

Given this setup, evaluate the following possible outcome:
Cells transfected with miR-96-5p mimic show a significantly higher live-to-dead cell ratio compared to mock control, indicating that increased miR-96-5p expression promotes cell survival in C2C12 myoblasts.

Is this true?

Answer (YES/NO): NO